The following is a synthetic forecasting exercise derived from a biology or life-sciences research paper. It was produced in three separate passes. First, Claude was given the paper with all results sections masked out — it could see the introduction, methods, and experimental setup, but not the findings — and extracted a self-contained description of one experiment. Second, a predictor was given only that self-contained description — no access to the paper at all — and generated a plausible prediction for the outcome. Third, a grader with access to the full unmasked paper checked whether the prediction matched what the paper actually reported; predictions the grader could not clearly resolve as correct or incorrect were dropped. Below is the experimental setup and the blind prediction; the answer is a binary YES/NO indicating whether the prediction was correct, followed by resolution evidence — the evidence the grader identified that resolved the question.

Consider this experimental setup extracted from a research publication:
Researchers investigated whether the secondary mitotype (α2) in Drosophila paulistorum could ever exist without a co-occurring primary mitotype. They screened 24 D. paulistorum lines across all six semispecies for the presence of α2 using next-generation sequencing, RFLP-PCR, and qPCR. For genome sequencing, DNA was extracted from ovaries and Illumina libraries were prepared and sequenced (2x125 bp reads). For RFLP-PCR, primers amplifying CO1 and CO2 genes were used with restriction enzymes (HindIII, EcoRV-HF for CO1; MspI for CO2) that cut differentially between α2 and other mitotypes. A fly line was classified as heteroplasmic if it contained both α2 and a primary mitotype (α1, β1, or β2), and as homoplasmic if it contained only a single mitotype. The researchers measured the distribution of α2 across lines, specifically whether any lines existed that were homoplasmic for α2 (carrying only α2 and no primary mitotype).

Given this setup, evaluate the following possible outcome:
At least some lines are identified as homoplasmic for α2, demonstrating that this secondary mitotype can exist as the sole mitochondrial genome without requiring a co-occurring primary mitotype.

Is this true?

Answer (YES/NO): NO